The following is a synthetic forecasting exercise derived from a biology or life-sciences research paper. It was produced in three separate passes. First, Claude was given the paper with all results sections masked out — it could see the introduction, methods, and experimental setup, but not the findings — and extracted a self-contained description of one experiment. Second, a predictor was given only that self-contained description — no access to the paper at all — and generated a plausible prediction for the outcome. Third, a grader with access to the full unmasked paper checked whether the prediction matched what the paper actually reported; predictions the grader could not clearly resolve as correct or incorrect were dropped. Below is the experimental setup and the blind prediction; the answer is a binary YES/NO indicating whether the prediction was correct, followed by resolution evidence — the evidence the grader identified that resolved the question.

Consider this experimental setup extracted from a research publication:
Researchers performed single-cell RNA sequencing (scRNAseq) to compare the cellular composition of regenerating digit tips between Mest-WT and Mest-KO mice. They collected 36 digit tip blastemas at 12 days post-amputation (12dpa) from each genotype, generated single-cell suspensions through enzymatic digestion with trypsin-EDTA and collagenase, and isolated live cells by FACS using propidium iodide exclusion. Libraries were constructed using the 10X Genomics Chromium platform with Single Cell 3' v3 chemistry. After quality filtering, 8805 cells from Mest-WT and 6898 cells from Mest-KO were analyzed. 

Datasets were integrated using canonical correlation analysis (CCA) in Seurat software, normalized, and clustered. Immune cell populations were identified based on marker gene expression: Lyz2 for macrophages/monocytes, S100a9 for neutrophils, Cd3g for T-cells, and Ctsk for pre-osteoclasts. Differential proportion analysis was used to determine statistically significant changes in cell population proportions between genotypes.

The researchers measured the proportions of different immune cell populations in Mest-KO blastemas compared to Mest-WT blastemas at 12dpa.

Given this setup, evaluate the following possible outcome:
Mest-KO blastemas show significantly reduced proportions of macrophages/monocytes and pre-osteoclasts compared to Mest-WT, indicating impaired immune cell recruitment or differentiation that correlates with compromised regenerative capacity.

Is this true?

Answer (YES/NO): NO